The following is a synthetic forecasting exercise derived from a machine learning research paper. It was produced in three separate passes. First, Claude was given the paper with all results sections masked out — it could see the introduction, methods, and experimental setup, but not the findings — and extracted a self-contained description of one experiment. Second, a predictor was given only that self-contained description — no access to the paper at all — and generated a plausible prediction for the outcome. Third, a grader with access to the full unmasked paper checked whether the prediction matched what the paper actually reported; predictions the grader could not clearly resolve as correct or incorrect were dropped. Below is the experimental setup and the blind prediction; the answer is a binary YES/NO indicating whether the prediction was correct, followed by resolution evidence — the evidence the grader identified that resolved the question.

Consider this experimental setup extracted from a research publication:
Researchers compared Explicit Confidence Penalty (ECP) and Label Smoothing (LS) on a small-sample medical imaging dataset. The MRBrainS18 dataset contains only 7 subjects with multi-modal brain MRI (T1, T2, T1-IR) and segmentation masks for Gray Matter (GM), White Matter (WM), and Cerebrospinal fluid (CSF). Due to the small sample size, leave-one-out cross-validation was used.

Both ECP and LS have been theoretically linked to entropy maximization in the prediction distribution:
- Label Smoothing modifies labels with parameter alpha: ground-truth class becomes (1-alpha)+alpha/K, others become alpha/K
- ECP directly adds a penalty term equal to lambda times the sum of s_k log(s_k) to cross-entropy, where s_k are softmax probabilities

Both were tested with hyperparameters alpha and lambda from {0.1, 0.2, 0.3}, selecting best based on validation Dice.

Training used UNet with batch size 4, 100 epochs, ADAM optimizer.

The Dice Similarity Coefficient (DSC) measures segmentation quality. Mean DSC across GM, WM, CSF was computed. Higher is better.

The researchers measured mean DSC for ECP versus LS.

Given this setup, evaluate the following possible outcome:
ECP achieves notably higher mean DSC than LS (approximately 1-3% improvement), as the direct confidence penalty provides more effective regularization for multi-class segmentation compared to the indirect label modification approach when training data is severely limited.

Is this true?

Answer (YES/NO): NO